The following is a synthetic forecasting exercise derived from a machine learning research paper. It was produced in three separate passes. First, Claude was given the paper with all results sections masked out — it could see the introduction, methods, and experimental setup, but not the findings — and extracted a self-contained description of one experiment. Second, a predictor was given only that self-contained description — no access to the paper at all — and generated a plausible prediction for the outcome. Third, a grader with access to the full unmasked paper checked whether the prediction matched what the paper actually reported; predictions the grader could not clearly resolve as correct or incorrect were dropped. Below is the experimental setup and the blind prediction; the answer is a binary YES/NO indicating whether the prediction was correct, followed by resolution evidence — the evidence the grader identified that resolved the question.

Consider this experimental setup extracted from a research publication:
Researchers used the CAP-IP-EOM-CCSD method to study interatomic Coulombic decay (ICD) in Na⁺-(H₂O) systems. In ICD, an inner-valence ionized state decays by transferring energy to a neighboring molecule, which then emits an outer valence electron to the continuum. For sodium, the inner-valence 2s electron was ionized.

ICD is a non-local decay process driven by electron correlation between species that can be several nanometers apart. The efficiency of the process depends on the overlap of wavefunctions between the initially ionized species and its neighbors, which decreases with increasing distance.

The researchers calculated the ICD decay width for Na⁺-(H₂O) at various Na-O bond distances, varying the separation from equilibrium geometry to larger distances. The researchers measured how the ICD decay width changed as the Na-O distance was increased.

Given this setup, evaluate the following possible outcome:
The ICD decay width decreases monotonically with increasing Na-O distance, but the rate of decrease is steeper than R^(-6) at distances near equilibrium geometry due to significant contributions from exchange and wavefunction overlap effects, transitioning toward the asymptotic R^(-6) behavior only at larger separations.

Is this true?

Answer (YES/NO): NO